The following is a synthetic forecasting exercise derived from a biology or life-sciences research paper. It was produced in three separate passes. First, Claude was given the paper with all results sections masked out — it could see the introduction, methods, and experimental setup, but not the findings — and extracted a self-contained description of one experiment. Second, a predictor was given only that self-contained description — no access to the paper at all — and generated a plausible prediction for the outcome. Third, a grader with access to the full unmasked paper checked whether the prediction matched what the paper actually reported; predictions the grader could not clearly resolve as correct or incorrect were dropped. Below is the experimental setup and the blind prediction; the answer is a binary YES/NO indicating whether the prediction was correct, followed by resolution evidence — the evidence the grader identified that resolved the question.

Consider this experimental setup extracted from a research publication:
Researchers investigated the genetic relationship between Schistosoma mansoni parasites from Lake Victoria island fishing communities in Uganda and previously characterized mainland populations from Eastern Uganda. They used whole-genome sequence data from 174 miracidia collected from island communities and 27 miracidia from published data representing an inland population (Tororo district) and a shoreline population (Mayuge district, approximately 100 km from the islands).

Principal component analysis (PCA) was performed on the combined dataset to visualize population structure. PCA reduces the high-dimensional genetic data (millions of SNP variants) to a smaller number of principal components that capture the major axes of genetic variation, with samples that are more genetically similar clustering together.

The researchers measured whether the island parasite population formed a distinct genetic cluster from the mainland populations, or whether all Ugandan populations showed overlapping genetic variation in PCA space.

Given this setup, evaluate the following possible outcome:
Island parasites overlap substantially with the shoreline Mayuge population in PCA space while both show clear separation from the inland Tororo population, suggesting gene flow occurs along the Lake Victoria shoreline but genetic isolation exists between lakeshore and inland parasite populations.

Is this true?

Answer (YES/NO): YES